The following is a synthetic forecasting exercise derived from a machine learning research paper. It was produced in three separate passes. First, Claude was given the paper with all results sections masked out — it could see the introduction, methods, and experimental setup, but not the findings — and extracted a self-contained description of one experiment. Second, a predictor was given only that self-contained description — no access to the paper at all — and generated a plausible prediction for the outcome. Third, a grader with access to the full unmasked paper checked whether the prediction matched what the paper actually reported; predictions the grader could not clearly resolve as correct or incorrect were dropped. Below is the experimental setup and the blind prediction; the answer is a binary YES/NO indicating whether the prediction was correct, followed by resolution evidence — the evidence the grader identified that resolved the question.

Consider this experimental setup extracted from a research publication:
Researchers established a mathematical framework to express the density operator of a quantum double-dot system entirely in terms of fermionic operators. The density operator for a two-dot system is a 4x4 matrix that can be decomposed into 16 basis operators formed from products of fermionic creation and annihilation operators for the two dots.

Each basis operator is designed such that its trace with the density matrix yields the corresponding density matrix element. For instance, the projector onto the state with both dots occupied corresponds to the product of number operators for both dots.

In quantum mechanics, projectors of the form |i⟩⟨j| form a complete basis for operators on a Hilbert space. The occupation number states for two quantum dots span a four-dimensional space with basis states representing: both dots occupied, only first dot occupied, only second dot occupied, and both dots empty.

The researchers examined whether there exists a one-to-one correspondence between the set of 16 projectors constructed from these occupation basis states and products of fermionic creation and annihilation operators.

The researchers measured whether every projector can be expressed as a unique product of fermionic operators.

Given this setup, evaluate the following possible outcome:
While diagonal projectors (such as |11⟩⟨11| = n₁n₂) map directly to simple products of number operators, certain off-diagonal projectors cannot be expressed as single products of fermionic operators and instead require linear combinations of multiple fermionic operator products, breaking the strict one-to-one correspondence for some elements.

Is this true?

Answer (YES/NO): NO